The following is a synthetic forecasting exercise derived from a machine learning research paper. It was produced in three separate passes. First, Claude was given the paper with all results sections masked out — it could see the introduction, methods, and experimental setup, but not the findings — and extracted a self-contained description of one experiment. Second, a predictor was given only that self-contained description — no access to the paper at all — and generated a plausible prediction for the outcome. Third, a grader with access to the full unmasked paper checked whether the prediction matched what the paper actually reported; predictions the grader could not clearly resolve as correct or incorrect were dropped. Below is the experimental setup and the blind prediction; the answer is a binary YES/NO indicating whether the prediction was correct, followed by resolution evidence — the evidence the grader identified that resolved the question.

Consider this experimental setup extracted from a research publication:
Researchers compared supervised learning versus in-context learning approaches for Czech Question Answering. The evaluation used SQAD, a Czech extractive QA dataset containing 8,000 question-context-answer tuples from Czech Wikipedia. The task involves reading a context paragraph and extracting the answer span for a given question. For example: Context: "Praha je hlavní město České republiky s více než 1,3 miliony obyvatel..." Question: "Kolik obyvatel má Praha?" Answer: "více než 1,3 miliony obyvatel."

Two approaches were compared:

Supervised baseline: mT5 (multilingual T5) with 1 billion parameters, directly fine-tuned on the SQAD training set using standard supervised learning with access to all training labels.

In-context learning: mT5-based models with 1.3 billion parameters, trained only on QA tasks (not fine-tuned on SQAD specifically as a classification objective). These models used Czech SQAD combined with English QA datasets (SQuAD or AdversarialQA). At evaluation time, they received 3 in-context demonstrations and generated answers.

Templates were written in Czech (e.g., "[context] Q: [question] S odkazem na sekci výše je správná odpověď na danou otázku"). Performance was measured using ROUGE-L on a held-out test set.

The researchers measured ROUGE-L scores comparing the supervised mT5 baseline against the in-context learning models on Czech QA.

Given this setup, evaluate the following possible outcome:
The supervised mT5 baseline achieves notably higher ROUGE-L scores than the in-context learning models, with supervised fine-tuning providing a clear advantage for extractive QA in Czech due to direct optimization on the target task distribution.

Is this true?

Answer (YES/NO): NO